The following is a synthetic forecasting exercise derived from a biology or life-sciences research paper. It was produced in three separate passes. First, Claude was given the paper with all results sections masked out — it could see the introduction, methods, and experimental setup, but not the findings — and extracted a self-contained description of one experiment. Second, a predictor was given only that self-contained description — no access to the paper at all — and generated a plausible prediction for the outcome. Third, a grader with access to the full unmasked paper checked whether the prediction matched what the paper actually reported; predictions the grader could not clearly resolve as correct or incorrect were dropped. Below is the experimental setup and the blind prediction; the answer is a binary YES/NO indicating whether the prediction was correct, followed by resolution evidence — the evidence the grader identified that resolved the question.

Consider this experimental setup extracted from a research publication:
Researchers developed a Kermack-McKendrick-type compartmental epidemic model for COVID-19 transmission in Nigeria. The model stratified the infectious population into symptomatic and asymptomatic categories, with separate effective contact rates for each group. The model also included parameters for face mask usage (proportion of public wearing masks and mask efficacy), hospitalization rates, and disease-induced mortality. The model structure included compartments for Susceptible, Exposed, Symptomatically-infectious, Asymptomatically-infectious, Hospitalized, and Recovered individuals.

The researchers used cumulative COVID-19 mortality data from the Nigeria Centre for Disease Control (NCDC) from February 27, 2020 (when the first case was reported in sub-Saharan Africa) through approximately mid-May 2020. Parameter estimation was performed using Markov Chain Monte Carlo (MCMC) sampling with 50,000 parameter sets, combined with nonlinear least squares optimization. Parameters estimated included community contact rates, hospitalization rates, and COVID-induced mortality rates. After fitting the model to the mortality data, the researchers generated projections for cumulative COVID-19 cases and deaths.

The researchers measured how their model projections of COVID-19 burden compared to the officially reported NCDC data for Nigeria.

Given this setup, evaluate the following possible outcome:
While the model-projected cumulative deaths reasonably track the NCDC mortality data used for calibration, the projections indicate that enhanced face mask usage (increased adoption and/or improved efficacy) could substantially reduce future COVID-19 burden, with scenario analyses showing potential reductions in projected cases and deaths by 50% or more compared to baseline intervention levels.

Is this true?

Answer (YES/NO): NO